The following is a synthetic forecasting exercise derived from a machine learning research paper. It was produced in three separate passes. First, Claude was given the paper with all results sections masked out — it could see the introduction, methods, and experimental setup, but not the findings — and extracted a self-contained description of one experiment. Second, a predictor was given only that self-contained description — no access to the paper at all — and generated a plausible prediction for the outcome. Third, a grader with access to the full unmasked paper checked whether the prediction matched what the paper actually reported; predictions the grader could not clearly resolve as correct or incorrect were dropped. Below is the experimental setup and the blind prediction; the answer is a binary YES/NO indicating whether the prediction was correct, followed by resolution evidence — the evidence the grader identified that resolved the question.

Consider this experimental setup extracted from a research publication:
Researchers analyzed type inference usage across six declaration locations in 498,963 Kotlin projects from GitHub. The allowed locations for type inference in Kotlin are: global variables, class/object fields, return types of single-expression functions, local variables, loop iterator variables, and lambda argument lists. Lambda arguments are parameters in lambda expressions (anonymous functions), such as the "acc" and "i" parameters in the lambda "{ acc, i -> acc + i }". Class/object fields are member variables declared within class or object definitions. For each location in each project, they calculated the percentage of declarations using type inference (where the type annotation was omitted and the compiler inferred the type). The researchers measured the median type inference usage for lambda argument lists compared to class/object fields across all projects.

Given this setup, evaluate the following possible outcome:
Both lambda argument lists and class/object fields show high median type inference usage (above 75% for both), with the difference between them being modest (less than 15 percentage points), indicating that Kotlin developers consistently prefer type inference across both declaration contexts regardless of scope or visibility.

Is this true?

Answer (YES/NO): NO